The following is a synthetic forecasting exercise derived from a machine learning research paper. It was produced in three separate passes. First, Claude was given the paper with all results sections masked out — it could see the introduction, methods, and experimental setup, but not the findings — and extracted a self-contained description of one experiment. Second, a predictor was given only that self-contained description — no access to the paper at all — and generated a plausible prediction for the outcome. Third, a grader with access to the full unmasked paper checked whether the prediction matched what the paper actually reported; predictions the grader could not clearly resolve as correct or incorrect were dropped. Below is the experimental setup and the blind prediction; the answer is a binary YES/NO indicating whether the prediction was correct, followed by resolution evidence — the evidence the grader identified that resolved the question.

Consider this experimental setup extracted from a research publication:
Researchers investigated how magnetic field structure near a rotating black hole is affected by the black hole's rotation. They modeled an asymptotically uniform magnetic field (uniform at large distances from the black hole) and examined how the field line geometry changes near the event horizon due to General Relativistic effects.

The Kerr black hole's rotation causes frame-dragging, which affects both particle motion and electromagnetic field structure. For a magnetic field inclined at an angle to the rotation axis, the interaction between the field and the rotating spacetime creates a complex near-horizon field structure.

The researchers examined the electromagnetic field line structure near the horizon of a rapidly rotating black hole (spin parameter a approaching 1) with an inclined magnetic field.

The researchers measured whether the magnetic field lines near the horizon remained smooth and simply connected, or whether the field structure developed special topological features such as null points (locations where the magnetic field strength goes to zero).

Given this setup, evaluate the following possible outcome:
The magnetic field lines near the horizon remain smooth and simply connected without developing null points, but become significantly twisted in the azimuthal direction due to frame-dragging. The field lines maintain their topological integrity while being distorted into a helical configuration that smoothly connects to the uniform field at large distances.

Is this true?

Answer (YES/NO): NO